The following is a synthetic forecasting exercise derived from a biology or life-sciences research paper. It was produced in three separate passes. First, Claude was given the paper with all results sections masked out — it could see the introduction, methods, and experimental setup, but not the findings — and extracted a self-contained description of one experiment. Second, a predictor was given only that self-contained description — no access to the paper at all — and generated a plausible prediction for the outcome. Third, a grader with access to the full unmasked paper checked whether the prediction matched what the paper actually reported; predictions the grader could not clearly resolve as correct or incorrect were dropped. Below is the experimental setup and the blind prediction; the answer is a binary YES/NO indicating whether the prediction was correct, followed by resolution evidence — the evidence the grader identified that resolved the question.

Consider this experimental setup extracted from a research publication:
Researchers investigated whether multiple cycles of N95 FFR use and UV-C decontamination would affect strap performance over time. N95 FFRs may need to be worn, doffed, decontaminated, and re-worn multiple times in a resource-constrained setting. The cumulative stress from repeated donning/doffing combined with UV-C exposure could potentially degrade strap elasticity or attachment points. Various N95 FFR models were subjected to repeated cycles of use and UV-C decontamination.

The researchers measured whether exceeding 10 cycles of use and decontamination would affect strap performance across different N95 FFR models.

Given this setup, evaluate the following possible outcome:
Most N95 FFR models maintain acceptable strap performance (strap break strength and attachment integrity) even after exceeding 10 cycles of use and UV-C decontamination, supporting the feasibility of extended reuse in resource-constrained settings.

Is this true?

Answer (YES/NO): NO